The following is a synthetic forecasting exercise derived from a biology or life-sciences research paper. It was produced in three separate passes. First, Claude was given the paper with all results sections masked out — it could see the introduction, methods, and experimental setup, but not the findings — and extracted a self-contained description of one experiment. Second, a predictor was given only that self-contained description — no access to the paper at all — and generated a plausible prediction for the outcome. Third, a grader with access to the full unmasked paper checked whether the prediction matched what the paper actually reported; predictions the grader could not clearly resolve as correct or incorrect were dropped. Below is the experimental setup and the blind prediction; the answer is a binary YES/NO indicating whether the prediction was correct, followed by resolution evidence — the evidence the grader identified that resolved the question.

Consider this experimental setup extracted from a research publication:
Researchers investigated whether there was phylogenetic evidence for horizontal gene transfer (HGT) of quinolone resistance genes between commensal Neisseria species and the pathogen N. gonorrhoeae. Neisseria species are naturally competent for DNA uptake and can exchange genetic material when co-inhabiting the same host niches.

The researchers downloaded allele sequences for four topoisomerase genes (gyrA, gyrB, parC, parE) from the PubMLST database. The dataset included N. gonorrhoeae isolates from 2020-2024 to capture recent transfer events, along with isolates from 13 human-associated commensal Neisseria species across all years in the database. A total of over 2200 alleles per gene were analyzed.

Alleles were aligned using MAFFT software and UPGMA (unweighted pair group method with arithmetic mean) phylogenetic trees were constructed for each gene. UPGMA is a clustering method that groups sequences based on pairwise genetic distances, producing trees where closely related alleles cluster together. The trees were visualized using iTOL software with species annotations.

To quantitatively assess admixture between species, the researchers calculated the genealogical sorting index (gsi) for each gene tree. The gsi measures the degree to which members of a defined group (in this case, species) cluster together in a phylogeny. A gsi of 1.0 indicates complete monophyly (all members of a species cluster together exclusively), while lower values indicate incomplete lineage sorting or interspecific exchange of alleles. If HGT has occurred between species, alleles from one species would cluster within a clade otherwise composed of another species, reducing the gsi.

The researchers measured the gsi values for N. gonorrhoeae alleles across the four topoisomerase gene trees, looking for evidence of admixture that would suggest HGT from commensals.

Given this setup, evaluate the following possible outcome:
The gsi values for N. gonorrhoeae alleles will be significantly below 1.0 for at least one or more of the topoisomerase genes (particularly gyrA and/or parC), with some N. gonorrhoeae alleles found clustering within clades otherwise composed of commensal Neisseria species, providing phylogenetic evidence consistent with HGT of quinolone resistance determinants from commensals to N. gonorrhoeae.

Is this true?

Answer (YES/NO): NO